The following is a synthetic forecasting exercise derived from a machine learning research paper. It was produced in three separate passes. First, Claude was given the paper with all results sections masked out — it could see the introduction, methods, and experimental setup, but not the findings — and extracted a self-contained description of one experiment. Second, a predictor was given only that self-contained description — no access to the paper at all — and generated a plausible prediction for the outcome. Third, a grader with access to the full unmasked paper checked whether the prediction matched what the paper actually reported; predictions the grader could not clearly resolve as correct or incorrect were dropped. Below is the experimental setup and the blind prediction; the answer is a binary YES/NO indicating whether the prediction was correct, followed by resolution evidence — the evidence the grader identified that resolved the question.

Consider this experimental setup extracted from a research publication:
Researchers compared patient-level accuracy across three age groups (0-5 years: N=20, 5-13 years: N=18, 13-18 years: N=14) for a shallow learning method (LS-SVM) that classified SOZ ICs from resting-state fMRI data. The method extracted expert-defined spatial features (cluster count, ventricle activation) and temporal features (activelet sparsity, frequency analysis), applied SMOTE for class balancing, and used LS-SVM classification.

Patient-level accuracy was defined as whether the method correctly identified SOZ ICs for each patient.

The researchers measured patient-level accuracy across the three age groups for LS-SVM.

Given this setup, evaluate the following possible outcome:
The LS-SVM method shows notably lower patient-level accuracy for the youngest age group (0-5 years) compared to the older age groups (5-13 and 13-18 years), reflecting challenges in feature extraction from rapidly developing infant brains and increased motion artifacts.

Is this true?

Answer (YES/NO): YES